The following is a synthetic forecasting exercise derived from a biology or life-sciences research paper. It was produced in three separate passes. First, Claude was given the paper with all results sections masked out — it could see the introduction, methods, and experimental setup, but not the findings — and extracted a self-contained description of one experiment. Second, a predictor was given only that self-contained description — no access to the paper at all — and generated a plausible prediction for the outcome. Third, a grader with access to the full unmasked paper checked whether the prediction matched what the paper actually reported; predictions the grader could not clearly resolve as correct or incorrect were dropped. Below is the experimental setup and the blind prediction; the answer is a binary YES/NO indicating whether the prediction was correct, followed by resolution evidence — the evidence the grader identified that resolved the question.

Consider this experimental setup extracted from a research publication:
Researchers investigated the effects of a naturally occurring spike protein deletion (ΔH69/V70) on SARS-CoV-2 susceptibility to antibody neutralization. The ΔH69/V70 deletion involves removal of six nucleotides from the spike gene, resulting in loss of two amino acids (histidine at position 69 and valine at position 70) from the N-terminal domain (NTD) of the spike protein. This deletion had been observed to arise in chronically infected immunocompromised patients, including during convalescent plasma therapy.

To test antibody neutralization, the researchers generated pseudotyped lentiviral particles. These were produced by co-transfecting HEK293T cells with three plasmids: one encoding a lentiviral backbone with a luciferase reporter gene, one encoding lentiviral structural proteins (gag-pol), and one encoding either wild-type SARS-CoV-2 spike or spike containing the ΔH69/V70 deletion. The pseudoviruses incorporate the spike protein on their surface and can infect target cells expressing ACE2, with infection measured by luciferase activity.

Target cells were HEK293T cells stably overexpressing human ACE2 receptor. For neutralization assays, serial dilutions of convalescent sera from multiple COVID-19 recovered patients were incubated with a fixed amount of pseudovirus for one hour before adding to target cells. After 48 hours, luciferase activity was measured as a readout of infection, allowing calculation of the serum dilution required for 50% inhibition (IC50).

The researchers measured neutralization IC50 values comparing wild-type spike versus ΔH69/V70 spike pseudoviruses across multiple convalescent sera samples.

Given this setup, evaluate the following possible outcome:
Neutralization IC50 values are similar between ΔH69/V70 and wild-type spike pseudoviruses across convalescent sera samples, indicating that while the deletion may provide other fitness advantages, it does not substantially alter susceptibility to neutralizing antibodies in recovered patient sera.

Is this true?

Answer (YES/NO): YES